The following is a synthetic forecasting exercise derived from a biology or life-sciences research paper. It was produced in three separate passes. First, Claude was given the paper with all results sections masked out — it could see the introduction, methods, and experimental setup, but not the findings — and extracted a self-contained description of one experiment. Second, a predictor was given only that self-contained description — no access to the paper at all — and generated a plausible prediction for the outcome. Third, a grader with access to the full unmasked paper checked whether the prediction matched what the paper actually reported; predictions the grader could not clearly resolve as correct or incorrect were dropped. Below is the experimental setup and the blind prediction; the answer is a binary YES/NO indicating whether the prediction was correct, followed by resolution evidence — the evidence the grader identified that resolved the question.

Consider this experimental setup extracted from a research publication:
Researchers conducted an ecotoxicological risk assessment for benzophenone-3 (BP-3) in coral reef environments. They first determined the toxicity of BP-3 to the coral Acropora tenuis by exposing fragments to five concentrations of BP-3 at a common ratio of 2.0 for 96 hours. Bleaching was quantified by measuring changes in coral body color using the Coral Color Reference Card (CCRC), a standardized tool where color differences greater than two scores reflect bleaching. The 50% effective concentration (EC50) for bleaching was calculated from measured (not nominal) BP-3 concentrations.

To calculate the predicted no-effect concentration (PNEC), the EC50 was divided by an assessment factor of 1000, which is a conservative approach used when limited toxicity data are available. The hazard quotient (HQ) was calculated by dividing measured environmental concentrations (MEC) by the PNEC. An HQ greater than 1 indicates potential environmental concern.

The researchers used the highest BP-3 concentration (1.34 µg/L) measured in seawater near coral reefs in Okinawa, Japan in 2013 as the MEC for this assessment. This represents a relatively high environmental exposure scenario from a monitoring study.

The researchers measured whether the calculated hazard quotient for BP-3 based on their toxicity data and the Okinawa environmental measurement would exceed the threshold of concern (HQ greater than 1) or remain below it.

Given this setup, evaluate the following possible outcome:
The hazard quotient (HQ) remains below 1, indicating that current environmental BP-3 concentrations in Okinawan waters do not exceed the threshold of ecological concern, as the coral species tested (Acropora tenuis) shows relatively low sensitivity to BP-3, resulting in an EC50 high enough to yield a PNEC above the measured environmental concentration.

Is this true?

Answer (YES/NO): YES